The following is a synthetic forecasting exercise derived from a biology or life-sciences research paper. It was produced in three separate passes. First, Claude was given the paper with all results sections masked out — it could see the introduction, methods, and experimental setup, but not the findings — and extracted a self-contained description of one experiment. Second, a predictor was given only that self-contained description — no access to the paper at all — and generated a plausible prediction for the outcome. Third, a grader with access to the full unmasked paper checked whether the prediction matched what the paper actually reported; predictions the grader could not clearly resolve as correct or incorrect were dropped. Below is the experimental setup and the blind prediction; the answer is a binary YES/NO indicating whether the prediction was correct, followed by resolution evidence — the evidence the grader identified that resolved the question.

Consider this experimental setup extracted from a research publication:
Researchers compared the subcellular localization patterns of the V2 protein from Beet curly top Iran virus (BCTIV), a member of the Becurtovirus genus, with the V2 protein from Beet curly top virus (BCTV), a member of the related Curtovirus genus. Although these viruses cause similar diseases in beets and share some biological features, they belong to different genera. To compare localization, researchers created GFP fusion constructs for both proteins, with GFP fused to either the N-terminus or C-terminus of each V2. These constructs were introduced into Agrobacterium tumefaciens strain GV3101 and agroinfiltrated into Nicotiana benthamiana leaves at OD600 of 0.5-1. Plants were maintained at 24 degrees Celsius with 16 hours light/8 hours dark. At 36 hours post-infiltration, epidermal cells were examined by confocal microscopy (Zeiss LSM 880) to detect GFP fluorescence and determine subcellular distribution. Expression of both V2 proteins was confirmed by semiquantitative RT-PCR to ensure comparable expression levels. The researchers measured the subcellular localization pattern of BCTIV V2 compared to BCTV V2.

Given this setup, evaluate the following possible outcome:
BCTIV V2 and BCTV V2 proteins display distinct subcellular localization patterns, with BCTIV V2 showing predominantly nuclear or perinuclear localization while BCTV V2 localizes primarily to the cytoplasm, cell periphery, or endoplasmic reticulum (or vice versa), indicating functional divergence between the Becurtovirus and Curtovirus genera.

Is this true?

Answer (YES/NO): NO